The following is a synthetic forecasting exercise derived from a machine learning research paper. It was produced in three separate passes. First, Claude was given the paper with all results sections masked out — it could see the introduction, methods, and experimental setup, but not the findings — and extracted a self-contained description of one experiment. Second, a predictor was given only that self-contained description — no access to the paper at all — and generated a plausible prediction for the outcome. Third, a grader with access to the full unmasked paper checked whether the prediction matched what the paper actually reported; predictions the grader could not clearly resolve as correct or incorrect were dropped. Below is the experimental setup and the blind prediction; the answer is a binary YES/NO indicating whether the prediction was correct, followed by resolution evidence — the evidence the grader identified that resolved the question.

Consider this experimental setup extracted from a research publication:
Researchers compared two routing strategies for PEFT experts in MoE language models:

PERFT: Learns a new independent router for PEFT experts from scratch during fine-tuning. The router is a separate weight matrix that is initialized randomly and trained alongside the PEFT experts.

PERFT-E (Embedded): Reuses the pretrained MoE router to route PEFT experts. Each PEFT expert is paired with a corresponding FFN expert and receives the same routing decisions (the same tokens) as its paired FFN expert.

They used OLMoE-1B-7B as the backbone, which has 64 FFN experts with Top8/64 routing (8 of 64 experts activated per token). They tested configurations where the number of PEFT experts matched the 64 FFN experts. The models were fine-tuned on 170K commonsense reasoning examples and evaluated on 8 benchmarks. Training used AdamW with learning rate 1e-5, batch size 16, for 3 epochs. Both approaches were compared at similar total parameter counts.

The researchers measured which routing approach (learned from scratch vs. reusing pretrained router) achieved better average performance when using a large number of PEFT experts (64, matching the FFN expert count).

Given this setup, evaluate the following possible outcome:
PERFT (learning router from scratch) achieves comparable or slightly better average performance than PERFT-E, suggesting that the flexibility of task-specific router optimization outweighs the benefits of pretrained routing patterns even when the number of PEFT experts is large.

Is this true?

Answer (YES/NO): NO